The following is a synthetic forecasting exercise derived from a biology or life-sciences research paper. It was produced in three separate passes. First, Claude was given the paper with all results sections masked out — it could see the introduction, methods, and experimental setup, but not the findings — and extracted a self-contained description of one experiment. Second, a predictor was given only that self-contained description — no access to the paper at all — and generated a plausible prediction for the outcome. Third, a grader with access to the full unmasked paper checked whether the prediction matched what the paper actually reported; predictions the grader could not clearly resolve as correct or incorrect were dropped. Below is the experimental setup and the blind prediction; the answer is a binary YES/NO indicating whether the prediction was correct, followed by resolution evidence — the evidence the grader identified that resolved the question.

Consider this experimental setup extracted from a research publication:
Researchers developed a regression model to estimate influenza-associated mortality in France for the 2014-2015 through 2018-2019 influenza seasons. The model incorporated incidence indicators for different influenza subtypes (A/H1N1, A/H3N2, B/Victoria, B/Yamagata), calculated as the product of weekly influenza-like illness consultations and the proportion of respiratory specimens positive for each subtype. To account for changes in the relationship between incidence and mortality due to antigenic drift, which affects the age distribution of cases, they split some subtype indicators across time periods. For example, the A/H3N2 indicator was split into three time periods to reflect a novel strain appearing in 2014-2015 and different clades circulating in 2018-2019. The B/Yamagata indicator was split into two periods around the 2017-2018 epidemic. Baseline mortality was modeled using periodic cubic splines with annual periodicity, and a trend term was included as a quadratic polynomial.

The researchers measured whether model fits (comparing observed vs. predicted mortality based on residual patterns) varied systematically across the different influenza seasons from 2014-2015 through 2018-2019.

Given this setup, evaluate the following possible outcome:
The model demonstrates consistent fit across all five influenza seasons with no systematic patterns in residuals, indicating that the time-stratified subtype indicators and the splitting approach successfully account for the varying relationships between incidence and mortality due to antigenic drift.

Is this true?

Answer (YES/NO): NO